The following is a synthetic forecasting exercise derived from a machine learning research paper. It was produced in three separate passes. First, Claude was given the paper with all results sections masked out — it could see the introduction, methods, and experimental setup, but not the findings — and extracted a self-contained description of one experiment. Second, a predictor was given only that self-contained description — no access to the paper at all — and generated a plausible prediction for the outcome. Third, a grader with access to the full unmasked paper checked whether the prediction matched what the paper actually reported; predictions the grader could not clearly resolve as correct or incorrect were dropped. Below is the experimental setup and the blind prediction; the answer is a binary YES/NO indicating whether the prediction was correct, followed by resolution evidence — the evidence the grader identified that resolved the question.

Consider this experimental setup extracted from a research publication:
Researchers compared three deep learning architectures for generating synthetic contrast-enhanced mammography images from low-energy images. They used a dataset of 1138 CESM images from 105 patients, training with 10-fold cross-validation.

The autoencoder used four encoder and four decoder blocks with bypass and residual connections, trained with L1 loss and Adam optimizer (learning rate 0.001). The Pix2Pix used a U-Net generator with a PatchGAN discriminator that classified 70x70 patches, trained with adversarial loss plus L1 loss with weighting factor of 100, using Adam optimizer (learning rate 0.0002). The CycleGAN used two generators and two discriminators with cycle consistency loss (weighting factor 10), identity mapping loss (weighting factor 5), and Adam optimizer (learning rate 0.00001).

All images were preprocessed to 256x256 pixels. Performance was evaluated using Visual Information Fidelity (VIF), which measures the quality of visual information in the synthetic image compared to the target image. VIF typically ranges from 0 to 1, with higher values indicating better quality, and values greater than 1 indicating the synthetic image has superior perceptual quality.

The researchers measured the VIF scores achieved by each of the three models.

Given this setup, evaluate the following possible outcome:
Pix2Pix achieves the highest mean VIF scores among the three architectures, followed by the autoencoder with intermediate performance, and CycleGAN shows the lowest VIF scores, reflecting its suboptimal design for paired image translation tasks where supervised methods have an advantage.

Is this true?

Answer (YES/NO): NO